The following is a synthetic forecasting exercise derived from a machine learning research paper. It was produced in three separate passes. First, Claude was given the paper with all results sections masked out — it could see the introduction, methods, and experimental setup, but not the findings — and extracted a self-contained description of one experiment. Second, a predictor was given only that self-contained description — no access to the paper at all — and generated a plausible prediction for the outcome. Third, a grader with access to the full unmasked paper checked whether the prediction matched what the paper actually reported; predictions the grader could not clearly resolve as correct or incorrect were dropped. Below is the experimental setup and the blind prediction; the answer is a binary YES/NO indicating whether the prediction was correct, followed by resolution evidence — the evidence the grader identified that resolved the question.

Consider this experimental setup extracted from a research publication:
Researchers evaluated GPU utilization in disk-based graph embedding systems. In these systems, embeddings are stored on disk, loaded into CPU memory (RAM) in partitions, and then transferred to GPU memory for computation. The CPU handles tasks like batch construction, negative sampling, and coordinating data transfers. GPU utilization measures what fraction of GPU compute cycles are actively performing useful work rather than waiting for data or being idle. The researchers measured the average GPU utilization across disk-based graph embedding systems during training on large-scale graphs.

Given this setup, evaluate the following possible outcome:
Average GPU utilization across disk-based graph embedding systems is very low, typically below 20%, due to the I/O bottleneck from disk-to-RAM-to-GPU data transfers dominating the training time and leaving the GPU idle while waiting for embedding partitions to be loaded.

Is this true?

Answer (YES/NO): NO